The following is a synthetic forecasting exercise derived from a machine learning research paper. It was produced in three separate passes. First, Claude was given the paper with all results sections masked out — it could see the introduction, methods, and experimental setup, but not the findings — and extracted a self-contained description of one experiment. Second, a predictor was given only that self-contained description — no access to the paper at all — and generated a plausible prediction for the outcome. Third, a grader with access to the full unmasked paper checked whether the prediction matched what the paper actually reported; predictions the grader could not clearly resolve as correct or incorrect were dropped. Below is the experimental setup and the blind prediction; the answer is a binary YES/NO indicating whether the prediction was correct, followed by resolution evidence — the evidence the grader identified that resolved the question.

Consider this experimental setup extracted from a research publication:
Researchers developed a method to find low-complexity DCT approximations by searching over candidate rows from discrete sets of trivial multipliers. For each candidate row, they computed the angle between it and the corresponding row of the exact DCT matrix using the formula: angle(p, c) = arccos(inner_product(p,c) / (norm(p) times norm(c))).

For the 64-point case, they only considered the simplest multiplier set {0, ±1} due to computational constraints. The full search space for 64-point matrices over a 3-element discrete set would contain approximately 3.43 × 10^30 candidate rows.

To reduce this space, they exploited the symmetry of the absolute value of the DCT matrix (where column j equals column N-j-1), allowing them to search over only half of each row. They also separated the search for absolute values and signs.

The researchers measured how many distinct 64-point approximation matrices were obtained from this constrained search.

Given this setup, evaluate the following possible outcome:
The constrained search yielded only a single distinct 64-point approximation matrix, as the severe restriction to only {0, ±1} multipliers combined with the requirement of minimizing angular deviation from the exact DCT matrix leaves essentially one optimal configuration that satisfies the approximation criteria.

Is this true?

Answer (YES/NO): YES